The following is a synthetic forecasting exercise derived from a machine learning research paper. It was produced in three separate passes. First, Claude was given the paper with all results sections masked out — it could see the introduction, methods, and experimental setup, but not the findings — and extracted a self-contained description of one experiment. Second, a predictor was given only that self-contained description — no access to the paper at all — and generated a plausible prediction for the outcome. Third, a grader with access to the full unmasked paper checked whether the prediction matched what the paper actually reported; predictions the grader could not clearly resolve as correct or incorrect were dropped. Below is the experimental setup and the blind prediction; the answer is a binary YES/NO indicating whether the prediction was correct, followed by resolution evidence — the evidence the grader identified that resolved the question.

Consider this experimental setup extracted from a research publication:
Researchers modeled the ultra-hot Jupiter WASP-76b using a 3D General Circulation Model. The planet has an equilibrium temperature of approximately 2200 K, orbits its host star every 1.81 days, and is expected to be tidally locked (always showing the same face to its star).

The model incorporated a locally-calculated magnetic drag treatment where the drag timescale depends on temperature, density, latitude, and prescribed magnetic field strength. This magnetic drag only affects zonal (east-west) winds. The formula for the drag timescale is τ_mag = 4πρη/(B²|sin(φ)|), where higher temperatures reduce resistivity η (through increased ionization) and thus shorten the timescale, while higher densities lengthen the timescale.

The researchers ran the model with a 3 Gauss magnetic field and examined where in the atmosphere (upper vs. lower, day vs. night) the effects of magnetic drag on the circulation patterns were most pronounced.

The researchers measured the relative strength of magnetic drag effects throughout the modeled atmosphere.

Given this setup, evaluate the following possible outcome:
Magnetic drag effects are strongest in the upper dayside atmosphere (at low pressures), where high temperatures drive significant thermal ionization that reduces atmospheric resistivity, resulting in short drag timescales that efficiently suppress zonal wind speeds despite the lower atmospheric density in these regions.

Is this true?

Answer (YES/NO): NO